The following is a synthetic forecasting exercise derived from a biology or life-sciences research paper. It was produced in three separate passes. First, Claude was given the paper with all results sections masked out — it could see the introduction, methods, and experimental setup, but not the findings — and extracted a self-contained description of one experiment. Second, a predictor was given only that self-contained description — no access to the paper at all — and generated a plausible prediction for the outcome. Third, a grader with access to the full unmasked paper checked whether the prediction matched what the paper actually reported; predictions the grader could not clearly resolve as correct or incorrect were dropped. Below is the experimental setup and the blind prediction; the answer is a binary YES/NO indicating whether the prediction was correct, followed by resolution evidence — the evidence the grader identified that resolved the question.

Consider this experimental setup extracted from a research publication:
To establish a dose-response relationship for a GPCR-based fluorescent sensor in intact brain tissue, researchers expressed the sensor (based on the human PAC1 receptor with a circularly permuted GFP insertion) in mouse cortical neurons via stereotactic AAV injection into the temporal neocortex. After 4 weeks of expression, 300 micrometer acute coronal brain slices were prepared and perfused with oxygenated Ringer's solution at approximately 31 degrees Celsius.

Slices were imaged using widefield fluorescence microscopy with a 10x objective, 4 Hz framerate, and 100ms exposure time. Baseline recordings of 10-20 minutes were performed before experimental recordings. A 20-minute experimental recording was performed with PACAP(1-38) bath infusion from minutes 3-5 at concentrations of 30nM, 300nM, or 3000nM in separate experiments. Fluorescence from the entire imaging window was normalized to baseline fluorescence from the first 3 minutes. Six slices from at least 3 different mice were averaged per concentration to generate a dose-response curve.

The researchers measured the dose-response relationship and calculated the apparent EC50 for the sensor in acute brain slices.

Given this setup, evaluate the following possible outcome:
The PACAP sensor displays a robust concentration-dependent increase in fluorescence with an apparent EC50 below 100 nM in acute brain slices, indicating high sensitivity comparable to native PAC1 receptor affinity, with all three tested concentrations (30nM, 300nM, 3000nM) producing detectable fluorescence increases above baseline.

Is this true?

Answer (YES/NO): NO